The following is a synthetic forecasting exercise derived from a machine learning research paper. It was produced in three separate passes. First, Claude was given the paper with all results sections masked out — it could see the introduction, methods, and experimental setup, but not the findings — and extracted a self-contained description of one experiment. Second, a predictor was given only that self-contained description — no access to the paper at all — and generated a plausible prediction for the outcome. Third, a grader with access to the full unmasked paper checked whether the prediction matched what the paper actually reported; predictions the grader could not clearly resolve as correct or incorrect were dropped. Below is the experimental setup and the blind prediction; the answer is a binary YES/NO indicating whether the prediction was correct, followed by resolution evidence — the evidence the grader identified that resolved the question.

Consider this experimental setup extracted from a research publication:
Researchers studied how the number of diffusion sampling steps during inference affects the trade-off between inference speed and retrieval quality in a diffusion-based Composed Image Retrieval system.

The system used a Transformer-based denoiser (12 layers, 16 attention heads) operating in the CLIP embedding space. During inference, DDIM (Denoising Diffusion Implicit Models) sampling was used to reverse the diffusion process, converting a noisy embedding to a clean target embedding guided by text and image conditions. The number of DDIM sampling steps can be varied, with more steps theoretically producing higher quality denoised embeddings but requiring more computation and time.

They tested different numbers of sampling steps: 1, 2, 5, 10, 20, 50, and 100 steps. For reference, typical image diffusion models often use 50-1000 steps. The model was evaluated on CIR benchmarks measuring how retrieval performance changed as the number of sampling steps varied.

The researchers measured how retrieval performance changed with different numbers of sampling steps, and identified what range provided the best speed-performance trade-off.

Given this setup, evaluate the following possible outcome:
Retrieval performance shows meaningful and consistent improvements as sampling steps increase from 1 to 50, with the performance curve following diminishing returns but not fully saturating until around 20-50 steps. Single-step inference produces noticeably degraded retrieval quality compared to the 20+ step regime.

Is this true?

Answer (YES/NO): NO